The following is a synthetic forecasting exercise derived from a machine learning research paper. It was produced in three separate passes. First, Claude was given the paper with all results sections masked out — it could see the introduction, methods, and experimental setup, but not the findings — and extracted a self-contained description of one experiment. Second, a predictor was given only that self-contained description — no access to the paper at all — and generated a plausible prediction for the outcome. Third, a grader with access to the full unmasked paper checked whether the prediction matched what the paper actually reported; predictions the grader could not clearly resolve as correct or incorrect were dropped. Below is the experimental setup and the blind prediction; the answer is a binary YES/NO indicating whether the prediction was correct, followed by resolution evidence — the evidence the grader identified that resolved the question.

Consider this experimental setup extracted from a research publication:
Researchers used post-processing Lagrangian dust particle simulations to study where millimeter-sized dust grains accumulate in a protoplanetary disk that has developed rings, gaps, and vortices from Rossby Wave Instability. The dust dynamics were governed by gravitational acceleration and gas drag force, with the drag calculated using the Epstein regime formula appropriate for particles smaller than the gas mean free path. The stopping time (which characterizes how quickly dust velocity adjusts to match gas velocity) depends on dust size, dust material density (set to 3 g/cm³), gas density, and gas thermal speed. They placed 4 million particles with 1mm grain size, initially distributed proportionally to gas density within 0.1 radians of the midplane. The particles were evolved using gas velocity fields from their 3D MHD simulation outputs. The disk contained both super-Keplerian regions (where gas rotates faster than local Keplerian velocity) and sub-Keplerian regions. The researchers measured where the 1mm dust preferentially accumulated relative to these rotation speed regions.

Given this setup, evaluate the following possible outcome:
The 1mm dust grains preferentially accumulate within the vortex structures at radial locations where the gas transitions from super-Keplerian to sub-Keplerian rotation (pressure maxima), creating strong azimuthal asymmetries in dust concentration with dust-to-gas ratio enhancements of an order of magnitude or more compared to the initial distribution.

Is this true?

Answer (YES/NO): NO